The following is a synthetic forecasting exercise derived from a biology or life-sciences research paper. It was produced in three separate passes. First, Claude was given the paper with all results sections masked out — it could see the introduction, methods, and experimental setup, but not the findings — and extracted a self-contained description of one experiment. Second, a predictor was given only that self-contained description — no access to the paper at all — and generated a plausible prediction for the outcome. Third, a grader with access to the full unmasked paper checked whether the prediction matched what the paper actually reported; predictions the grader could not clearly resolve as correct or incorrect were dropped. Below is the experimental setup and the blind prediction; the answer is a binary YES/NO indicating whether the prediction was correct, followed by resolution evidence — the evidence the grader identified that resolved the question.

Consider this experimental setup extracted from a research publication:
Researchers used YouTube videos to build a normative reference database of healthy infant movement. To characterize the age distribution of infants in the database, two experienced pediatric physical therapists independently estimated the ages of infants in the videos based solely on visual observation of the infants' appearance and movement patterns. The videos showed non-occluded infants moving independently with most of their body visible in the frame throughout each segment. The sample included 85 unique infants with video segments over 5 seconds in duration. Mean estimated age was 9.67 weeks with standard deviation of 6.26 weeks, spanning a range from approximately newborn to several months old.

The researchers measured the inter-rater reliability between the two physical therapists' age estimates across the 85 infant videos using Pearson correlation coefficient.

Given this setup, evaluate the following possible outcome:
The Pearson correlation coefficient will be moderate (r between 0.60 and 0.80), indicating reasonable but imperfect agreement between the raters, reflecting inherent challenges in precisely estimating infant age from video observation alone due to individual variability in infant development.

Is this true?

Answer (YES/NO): YES